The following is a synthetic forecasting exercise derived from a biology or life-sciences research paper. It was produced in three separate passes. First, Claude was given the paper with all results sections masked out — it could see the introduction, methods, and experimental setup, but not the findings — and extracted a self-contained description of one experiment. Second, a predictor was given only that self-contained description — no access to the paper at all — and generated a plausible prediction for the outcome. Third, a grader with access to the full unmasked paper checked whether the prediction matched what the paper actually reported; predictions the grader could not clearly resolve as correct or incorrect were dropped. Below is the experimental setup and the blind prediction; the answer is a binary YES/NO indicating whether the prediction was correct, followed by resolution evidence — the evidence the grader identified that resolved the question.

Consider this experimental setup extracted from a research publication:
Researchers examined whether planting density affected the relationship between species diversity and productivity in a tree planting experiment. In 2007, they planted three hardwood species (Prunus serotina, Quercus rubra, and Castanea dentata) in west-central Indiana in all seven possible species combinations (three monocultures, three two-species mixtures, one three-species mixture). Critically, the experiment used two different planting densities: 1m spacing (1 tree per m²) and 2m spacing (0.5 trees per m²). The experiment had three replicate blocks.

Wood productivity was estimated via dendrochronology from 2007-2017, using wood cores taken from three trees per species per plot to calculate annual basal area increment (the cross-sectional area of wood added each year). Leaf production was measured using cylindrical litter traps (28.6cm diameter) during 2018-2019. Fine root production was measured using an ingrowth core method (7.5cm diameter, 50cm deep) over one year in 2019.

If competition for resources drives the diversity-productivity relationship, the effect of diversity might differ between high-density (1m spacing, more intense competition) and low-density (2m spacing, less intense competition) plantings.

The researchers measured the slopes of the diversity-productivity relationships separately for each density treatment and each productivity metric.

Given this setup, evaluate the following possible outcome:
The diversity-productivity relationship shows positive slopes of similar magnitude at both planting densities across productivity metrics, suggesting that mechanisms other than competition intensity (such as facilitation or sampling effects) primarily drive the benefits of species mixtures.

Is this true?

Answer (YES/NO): NO